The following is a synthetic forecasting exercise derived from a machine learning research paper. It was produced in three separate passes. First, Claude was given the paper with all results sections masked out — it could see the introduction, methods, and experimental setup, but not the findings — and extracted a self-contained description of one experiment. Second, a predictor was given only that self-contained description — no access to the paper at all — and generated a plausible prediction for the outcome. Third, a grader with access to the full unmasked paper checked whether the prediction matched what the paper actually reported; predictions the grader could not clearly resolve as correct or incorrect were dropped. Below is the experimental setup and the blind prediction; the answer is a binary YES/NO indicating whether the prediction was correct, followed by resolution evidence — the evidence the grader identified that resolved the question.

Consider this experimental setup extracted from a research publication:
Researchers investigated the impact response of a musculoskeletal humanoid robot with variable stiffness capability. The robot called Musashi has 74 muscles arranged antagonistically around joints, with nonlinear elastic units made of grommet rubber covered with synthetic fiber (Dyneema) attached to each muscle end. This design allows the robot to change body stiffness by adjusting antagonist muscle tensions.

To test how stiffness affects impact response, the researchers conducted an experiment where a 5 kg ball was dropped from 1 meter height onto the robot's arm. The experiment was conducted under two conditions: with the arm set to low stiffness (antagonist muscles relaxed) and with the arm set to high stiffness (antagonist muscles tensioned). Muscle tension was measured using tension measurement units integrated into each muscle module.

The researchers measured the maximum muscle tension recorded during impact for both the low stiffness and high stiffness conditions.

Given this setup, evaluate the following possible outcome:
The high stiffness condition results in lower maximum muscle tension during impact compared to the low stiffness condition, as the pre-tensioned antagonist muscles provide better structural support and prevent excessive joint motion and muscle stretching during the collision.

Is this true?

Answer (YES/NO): NO